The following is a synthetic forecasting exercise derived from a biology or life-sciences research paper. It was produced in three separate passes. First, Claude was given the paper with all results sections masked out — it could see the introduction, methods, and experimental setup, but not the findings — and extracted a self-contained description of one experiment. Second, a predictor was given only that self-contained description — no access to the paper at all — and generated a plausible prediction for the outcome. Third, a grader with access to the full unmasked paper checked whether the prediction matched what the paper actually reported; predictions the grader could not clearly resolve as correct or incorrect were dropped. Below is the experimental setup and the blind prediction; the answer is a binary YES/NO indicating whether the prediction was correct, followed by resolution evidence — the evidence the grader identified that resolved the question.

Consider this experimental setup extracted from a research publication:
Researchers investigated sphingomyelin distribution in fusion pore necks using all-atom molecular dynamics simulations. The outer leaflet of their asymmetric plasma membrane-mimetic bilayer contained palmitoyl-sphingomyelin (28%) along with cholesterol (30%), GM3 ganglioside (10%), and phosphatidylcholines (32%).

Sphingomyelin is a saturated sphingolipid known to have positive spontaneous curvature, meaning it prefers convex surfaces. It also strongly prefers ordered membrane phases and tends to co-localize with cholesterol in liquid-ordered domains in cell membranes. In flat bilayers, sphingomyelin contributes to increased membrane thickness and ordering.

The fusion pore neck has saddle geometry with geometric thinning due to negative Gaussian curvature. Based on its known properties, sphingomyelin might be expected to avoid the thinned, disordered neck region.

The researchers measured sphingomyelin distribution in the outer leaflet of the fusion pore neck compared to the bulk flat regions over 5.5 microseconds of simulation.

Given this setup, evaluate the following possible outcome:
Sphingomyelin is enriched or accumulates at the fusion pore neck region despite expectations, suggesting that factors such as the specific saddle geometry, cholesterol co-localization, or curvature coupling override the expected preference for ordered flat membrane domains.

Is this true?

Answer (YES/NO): NO